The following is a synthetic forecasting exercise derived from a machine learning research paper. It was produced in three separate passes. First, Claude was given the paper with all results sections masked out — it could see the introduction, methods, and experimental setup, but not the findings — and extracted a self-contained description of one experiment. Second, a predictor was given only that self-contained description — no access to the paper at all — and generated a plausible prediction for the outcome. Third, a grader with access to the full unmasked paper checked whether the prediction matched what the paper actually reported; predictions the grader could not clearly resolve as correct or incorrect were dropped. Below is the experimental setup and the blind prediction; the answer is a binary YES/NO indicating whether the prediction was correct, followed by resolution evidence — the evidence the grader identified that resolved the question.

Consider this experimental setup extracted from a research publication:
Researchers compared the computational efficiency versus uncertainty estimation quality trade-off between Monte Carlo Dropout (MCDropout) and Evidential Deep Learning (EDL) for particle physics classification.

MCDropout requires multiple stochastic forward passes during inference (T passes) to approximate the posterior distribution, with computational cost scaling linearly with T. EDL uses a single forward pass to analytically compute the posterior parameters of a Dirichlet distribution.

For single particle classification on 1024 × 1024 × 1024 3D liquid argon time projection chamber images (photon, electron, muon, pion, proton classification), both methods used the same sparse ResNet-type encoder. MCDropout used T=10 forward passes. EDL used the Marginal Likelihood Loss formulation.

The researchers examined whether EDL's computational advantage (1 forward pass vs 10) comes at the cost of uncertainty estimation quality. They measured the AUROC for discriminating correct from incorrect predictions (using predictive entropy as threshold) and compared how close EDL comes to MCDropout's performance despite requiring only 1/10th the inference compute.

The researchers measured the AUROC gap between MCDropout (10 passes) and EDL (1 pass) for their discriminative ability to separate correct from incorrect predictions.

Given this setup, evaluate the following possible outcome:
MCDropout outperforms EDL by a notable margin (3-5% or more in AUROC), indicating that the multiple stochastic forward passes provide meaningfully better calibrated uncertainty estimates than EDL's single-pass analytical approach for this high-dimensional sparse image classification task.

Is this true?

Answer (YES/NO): YES